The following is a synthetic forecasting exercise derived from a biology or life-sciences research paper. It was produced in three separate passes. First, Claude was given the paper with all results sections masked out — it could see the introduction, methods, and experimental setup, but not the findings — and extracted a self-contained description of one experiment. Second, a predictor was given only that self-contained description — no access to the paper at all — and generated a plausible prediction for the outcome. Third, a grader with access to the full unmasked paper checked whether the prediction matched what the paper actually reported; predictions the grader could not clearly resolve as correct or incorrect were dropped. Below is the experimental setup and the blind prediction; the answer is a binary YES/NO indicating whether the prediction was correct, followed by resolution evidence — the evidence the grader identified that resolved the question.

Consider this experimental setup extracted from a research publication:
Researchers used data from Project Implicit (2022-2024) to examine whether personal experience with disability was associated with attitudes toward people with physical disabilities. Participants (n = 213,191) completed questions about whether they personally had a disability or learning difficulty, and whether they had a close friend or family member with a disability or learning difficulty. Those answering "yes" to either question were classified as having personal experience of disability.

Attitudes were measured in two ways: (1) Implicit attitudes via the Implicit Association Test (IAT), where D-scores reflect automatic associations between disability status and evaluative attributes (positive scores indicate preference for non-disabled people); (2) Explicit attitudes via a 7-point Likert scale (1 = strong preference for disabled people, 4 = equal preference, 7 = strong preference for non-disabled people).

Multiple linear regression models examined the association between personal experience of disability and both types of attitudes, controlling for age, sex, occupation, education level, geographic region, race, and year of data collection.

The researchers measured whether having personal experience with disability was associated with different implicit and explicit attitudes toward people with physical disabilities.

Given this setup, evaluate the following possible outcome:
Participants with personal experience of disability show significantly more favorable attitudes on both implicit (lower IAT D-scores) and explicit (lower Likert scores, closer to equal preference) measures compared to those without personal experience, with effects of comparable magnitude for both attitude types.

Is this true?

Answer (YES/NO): NO